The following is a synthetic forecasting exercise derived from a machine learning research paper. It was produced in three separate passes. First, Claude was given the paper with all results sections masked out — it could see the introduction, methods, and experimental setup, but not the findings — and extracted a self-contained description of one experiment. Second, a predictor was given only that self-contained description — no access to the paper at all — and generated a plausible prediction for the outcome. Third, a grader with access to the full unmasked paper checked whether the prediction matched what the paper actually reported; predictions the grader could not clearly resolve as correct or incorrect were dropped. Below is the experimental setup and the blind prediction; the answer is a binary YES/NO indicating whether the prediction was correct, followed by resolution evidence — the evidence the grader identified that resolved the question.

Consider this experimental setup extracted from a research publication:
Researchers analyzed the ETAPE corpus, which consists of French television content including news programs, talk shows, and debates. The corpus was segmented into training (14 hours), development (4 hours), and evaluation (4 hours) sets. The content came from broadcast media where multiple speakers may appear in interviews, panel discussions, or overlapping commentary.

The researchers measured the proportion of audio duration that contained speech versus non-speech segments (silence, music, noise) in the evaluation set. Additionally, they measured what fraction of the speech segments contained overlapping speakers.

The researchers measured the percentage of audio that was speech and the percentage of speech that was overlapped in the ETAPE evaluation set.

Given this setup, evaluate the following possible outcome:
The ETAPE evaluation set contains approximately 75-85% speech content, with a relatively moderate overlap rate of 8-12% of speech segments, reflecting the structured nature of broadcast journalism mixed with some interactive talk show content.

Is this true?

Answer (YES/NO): NO